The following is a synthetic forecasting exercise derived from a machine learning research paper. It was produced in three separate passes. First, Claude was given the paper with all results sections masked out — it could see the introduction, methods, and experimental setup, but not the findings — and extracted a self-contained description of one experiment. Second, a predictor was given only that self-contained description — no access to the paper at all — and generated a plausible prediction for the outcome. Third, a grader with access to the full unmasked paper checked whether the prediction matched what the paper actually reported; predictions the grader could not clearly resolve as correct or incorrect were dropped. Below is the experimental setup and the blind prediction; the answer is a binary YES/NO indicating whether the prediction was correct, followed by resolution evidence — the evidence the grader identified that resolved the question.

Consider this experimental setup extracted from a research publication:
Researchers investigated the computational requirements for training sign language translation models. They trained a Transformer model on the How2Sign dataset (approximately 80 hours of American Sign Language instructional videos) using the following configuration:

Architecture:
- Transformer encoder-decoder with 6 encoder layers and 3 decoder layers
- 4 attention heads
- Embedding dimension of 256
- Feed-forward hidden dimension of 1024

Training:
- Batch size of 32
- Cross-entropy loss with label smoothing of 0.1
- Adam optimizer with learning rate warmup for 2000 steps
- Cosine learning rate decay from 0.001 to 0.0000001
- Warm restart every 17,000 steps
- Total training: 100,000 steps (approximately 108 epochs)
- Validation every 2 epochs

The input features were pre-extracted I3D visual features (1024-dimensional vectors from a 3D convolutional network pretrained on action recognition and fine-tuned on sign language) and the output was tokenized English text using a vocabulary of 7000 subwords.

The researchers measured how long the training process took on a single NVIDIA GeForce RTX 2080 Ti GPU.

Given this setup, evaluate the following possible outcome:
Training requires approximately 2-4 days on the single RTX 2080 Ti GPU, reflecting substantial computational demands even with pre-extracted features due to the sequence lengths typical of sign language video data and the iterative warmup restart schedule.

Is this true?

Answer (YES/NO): NO